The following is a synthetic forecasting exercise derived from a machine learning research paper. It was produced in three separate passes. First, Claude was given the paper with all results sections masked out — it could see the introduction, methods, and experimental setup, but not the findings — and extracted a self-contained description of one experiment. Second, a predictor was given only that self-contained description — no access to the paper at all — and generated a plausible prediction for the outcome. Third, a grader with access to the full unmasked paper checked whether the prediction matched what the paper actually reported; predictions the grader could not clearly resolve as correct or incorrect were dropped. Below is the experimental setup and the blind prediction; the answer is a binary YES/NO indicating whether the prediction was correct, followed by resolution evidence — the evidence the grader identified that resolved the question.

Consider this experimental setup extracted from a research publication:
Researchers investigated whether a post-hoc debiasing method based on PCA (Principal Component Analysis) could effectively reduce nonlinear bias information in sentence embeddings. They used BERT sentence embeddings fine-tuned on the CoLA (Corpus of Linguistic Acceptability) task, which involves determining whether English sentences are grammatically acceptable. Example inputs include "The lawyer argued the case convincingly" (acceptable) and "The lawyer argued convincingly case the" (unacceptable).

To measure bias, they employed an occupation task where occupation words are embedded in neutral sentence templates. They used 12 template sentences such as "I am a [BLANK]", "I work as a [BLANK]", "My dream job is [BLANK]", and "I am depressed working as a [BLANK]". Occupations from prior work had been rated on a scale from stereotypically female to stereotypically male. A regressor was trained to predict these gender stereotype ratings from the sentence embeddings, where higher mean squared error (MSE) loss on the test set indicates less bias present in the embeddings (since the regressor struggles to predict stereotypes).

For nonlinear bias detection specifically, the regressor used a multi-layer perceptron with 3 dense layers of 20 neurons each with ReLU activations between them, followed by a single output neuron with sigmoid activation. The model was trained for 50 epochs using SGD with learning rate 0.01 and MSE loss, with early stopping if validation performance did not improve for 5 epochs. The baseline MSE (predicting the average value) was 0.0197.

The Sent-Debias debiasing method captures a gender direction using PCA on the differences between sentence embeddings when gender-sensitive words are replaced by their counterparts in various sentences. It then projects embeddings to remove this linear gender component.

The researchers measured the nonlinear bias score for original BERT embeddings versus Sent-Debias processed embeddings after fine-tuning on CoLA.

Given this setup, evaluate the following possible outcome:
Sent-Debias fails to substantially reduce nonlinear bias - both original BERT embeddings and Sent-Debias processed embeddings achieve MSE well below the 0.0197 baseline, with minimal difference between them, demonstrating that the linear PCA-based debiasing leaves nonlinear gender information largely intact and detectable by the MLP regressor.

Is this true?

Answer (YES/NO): YES